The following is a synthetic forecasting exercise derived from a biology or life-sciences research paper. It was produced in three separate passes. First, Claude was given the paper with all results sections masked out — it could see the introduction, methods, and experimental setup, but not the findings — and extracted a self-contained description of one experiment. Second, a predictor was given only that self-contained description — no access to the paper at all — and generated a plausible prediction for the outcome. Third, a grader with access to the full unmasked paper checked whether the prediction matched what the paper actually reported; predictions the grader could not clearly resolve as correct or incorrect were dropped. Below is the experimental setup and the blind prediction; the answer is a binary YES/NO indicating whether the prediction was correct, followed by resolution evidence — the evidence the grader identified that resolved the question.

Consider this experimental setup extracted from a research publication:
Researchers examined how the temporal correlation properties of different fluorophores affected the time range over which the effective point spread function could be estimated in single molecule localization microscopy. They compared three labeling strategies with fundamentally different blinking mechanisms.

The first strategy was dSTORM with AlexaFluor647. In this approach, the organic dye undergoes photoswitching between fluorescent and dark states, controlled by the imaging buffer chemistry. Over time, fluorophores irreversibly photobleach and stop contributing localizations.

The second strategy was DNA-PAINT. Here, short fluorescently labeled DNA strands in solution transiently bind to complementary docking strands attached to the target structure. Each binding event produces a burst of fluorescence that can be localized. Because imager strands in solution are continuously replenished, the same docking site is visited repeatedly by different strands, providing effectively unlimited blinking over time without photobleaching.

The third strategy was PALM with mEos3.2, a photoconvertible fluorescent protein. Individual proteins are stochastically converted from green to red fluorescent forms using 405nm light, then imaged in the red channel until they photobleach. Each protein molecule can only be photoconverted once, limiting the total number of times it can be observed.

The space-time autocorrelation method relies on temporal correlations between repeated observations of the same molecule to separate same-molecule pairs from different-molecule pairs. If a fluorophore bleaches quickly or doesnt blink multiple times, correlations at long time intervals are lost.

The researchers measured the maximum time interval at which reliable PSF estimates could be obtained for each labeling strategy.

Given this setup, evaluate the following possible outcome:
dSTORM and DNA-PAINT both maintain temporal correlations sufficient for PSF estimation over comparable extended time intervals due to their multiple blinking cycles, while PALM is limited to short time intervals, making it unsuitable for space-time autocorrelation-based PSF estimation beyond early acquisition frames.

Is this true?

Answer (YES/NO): NO